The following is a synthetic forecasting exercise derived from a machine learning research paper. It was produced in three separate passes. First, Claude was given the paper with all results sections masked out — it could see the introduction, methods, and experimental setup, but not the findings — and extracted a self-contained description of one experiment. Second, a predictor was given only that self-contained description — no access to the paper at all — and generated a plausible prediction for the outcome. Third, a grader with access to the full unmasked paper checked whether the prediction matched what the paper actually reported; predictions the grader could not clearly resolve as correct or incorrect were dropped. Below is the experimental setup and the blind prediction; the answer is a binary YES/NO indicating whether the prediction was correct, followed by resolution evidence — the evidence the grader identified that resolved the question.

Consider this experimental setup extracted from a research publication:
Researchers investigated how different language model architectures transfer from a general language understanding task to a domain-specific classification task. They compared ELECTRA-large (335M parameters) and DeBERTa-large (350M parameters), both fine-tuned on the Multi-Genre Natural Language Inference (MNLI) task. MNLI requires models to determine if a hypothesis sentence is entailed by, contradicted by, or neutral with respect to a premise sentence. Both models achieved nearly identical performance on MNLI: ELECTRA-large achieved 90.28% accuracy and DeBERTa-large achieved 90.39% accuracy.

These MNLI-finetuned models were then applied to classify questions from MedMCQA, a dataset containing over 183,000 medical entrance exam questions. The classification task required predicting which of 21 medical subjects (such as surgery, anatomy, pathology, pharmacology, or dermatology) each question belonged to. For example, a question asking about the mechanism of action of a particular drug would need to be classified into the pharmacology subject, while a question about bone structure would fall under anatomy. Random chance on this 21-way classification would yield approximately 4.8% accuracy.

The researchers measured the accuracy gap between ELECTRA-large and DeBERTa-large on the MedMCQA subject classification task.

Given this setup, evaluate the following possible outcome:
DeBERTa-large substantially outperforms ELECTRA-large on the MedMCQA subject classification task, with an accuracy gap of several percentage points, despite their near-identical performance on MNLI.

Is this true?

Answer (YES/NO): NO